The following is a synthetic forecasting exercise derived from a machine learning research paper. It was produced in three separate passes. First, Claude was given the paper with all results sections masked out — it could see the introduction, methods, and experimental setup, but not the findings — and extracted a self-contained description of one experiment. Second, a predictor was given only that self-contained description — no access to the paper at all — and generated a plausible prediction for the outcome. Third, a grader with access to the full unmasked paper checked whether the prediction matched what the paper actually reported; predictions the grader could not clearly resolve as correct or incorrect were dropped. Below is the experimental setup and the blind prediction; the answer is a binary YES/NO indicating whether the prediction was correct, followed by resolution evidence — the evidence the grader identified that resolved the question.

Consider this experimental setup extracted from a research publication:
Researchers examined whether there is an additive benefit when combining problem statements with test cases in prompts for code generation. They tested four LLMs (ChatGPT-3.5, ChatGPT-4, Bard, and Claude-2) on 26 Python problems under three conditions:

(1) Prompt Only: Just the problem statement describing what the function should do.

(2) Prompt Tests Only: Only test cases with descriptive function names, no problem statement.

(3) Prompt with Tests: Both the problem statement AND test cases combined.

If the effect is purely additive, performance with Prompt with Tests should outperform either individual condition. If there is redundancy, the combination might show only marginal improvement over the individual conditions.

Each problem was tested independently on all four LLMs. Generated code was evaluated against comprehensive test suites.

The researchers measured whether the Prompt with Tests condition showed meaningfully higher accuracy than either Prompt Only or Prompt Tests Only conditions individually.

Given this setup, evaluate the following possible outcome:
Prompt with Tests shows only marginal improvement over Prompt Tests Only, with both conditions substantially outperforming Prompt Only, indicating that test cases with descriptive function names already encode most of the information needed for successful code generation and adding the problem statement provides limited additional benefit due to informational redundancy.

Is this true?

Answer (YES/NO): NO